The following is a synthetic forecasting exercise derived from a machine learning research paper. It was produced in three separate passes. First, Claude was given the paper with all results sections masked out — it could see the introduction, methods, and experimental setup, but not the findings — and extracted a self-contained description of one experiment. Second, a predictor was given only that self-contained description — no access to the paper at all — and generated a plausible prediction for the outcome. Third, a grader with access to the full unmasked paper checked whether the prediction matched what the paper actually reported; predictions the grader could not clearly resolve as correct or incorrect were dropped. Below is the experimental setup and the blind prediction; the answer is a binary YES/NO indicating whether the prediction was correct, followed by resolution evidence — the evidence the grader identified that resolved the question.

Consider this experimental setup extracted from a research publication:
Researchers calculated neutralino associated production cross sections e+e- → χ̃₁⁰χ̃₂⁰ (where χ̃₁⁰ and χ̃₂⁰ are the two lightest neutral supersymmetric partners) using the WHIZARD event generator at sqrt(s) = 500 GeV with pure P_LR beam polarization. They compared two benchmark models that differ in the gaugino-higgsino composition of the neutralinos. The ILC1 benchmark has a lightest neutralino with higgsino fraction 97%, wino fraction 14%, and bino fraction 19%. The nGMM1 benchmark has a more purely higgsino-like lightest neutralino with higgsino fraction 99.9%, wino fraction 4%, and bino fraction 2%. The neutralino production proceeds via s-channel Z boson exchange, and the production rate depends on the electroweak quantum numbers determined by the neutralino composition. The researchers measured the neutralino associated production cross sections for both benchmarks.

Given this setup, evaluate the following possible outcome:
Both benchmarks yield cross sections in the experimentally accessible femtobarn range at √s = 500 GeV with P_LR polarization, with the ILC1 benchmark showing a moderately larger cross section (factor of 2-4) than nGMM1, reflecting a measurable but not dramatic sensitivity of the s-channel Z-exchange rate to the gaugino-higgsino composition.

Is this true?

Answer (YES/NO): NO